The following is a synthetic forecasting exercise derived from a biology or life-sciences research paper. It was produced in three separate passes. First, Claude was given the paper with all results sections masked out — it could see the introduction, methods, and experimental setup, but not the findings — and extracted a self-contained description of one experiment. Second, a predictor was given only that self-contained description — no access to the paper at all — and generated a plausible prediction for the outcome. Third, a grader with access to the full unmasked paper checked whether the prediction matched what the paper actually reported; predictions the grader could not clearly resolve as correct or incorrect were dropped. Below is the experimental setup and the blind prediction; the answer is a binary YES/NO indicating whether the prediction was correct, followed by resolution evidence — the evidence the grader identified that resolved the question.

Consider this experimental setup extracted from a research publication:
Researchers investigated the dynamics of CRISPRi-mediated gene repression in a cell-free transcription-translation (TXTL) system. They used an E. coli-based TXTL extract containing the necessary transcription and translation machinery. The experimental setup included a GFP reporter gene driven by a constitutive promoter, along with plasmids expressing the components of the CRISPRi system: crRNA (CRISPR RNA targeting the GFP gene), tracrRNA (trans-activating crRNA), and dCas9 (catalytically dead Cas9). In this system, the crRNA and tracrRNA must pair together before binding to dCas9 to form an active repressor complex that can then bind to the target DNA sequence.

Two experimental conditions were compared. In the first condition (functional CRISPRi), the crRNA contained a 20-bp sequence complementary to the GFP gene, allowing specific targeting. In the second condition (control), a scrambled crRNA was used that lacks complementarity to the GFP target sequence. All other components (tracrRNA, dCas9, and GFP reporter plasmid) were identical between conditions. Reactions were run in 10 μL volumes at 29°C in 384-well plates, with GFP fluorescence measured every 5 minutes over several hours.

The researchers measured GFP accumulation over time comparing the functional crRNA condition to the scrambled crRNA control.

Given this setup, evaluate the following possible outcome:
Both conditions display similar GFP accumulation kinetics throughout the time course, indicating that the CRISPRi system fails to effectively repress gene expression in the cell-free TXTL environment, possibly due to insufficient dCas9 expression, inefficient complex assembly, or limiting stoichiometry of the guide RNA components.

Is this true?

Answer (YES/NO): NO